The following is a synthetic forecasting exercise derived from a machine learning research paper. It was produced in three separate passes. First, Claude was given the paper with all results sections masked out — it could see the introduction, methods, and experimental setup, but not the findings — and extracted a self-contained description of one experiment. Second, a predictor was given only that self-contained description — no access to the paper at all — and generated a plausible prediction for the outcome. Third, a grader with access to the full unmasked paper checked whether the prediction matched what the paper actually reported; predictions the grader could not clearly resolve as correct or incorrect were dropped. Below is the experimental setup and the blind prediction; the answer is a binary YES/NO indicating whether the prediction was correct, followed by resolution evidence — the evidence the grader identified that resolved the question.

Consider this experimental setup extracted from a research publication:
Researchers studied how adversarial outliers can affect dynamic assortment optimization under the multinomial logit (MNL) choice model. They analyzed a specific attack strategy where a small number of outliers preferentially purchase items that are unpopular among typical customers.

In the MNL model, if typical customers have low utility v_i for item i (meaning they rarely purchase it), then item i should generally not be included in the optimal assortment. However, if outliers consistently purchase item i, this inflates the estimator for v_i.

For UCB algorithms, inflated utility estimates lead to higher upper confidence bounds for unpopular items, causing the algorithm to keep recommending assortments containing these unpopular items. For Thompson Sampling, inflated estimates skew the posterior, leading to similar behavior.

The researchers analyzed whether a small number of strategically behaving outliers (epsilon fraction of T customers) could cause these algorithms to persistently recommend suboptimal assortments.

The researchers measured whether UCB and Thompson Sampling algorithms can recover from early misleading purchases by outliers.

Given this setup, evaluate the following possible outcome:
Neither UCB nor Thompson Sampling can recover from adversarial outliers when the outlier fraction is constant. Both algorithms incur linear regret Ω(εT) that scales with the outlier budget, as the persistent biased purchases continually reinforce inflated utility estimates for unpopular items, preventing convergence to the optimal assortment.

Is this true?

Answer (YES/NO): YES